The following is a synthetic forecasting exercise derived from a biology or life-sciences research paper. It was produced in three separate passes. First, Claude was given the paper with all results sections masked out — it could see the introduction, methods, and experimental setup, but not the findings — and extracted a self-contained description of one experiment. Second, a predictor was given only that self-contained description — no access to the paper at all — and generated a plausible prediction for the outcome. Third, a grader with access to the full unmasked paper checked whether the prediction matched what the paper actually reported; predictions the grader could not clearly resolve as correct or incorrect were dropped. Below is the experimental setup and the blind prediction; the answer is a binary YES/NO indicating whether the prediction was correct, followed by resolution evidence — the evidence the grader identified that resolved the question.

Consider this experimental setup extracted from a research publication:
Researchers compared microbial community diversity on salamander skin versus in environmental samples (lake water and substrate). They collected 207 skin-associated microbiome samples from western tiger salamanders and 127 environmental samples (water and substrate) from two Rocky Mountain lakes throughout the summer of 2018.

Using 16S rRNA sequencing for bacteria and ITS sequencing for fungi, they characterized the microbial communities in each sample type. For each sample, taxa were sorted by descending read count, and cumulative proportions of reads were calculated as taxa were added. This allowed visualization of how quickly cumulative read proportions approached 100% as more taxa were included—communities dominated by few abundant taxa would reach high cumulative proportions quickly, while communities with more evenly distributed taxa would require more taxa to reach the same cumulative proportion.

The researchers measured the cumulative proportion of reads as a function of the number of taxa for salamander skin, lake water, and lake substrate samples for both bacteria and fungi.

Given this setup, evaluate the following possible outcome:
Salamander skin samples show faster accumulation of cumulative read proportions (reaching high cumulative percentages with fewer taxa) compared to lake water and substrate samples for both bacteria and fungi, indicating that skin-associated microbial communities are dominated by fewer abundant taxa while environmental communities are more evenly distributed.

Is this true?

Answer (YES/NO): NO